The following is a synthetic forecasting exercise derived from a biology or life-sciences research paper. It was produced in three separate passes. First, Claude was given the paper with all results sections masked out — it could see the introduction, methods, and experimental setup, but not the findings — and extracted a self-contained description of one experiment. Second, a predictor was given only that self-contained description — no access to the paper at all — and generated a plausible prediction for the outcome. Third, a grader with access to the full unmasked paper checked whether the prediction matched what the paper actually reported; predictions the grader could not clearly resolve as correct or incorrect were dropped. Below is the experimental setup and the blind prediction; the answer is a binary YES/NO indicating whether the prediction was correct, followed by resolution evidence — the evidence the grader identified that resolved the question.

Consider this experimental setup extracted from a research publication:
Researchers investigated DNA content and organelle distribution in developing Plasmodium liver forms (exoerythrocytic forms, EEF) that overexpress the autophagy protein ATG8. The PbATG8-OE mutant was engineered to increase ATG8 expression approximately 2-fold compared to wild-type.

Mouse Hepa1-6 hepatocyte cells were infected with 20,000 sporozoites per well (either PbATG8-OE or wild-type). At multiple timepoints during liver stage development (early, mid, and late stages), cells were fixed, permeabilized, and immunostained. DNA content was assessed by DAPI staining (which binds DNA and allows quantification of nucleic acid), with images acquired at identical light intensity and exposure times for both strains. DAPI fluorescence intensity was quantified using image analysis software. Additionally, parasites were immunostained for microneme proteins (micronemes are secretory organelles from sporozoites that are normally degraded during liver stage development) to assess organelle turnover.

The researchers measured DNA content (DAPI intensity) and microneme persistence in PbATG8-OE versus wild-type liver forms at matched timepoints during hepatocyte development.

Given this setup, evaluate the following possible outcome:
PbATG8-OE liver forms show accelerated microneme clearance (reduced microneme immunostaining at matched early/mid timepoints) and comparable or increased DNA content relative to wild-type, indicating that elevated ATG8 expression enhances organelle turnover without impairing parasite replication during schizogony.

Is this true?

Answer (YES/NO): NO